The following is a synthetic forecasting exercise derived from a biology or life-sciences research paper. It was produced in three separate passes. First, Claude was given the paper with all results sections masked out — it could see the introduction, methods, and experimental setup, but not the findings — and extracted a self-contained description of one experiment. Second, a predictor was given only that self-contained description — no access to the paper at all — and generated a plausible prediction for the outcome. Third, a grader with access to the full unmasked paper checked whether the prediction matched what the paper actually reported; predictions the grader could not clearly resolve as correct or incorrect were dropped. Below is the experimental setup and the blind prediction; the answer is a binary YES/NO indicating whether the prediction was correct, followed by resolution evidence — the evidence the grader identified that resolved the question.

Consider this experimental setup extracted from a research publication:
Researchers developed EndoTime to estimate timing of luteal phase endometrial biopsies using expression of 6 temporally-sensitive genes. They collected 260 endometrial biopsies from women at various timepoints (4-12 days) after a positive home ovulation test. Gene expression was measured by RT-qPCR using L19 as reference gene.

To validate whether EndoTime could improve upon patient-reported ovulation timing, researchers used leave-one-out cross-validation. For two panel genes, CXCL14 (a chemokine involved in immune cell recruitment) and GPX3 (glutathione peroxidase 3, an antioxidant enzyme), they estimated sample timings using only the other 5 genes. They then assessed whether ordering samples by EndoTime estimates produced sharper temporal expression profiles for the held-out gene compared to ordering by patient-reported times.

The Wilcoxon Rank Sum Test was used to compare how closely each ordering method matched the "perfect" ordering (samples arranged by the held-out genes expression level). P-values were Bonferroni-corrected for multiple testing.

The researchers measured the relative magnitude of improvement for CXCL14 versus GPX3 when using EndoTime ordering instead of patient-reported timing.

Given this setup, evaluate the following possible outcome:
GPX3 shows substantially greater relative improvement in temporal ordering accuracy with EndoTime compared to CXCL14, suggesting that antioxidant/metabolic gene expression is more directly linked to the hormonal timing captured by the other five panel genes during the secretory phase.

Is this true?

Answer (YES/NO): NO